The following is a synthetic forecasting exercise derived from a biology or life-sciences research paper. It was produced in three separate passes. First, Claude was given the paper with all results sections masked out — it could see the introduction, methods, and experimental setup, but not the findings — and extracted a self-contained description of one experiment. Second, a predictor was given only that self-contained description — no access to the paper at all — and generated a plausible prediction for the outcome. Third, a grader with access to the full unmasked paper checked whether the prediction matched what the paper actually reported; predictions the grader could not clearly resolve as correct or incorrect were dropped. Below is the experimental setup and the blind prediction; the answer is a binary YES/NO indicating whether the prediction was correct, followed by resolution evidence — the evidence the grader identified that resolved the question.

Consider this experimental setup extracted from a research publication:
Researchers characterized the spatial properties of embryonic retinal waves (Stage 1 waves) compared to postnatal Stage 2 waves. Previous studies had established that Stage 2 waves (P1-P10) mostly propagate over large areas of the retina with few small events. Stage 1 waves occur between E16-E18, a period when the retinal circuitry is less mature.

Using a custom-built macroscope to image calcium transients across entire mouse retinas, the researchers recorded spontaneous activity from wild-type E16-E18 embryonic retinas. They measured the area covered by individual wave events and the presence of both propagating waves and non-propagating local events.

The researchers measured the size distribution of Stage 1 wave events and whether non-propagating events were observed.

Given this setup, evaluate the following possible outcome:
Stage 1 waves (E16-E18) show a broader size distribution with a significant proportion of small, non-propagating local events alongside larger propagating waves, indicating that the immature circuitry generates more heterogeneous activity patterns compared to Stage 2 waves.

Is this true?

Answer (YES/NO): YES